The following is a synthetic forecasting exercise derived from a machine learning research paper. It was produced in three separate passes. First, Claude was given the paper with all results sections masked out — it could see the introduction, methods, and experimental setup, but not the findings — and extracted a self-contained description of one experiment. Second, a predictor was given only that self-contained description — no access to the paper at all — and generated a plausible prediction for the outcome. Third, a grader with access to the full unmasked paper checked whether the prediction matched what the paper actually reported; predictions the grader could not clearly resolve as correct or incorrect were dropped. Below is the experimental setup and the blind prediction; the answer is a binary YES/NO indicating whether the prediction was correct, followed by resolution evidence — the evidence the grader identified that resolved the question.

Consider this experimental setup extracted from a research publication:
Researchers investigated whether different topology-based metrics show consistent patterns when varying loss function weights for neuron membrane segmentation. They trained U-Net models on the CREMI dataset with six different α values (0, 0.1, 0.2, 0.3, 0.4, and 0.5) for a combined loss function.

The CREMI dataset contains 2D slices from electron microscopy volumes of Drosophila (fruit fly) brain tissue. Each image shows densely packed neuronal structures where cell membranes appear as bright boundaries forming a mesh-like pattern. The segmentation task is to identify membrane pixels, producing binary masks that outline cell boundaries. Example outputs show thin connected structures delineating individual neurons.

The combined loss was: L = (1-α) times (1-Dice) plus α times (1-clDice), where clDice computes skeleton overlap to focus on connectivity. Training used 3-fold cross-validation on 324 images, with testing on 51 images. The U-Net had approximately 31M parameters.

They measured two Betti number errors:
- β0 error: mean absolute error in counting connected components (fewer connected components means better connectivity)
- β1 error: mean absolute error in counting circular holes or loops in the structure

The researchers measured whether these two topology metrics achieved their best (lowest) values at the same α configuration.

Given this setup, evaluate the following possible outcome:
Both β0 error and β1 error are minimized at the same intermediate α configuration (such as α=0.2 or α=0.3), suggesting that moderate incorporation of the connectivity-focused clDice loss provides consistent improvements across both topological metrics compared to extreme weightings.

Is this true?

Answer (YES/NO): YES